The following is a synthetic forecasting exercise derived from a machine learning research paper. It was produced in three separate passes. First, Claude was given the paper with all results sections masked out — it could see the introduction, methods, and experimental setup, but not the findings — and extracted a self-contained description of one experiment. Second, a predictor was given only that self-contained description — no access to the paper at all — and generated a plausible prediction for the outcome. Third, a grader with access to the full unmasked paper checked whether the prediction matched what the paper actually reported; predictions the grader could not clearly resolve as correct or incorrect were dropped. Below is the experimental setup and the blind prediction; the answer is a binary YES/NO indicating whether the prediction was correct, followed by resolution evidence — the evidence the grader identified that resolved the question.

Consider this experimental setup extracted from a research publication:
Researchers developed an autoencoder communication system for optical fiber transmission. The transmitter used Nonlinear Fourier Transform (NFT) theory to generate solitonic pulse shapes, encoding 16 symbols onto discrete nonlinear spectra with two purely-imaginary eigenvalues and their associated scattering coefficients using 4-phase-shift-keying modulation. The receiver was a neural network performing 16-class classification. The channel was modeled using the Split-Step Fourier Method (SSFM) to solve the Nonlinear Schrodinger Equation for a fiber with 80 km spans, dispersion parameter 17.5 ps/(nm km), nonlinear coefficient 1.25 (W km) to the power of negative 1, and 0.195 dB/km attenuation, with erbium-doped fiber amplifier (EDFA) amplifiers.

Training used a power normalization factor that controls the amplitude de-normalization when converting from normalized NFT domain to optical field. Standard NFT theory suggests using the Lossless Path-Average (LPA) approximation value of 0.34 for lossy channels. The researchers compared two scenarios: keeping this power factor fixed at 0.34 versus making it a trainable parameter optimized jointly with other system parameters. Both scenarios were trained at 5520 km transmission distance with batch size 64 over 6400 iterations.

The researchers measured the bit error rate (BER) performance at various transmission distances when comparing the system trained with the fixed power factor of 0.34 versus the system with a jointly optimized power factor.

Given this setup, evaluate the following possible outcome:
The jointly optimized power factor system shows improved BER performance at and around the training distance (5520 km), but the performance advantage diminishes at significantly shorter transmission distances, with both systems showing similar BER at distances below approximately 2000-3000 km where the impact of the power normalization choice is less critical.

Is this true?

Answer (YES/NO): NO